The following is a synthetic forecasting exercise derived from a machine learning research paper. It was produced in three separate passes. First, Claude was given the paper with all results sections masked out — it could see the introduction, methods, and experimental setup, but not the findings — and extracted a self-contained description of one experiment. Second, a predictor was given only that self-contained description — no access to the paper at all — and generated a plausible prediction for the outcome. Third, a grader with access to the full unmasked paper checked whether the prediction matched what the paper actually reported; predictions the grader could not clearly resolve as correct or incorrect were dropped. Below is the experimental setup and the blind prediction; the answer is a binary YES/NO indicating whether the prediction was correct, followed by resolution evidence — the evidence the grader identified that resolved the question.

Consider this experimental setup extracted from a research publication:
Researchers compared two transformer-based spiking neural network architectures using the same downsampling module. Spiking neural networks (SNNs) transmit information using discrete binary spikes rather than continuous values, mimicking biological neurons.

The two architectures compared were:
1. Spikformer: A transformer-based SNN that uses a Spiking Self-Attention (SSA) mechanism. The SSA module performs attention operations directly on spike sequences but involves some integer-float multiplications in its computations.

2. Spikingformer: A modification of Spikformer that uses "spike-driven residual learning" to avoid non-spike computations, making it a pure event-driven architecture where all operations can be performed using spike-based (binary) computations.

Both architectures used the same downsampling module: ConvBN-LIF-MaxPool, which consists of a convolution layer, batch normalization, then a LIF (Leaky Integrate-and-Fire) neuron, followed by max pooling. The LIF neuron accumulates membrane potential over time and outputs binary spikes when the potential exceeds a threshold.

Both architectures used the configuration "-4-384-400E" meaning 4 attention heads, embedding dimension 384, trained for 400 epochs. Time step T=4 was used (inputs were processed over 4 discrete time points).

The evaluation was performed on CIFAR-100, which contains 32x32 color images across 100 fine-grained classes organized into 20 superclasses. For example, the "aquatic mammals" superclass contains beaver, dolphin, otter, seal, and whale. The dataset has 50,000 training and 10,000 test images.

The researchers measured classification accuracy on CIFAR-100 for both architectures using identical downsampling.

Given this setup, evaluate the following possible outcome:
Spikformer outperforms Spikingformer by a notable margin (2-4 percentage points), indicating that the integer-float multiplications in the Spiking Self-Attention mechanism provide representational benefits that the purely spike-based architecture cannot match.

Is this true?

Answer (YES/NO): NO